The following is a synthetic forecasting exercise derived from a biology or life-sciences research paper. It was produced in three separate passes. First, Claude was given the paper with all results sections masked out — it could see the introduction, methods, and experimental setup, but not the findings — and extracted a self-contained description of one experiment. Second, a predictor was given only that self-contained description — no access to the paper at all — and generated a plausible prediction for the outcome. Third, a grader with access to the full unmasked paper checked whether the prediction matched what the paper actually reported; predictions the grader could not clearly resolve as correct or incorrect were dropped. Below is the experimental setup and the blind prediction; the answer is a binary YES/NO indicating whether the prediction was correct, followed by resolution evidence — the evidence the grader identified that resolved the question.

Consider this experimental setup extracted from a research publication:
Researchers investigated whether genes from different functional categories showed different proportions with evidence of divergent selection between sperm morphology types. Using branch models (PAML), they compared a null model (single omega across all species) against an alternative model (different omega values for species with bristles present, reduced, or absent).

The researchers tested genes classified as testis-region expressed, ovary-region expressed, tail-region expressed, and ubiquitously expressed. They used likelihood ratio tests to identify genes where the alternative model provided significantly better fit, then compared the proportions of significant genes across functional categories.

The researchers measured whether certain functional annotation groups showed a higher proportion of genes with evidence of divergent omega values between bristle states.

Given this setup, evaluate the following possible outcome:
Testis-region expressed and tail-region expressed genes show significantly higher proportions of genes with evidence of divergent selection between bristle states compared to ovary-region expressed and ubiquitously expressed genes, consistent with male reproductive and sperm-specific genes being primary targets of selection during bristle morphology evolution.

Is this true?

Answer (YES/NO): NO